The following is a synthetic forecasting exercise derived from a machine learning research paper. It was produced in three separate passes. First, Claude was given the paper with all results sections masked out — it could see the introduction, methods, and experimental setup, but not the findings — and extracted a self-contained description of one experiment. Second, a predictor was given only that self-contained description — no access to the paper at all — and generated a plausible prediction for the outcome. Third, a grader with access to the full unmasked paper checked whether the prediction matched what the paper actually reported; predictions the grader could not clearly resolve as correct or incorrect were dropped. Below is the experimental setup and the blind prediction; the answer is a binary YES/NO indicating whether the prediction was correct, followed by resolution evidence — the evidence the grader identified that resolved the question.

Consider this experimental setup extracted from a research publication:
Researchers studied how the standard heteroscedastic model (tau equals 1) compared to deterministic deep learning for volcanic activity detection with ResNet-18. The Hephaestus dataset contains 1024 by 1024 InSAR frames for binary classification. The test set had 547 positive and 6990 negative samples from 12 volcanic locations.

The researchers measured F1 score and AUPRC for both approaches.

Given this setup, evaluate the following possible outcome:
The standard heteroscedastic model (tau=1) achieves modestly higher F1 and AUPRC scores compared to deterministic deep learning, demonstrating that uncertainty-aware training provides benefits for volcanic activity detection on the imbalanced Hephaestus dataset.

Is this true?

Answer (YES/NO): NO